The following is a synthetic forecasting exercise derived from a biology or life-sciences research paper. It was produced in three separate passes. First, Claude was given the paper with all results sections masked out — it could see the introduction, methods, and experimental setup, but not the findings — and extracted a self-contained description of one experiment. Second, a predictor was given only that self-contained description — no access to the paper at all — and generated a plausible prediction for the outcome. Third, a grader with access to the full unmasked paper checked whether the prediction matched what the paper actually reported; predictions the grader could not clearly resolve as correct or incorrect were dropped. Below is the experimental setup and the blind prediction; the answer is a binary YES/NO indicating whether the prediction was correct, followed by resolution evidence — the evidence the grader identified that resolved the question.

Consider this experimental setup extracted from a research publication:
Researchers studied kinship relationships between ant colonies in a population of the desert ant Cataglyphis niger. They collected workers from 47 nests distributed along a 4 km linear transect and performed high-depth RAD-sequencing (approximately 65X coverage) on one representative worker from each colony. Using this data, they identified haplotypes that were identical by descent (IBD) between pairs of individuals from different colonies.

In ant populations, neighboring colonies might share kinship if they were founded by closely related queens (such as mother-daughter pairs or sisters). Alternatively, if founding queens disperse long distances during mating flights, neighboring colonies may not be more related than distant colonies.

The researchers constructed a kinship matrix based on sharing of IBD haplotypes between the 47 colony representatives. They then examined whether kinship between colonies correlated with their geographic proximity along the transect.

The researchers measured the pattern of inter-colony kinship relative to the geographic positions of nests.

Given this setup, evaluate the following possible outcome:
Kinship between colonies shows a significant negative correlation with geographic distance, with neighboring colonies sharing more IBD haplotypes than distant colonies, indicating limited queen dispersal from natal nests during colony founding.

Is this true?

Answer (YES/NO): YES